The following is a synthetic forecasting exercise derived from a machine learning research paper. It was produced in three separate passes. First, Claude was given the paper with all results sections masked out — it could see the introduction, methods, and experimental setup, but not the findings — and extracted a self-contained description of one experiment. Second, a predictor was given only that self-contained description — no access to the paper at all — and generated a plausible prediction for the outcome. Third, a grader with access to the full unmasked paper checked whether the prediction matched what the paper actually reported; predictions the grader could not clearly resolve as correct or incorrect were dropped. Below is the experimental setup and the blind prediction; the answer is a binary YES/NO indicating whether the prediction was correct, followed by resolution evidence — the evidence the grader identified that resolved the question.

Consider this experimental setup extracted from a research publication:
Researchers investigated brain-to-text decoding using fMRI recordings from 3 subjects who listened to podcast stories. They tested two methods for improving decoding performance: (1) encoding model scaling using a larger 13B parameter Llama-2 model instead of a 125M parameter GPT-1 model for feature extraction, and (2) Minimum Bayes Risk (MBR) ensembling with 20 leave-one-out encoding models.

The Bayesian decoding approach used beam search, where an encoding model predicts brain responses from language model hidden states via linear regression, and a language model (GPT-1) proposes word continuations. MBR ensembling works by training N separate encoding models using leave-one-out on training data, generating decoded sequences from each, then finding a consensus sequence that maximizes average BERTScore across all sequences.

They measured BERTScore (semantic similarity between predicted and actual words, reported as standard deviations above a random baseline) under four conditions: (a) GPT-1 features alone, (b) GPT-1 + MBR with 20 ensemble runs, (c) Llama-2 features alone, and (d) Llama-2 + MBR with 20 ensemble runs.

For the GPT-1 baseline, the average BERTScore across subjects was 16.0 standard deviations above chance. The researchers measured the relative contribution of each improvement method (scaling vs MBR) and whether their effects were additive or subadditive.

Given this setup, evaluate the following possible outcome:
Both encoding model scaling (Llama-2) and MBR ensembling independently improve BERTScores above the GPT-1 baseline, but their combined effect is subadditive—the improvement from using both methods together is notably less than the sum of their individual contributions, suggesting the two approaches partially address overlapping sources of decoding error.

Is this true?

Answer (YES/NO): NO